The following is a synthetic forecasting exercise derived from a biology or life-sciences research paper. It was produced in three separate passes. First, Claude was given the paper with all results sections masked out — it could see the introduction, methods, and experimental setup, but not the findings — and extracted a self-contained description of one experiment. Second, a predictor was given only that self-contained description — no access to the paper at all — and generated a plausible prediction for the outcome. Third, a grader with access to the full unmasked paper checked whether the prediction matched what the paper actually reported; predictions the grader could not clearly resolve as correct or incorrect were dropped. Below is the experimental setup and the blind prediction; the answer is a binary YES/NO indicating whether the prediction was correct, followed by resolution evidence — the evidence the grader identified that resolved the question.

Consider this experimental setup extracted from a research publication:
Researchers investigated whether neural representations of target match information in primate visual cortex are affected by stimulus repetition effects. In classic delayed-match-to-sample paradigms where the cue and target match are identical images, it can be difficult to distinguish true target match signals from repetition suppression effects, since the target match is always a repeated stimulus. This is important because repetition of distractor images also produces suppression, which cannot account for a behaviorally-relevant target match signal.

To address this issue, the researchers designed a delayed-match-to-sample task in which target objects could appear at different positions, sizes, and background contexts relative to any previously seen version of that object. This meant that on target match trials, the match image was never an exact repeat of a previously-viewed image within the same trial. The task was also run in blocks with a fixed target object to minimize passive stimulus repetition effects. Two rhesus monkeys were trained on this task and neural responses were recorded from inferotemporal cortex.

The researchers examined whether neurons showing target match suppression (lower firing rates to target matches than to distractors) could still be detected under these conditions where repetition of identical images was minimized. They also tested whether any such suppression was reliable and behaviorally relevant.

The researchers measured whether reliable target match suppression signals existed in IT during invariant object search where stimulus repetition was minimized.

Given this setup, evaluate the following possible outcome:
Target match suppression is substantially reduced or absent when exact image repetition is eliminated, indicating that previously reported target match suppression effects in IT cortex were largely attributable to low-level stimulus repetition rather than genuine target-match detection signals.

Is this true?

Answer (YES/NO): NO